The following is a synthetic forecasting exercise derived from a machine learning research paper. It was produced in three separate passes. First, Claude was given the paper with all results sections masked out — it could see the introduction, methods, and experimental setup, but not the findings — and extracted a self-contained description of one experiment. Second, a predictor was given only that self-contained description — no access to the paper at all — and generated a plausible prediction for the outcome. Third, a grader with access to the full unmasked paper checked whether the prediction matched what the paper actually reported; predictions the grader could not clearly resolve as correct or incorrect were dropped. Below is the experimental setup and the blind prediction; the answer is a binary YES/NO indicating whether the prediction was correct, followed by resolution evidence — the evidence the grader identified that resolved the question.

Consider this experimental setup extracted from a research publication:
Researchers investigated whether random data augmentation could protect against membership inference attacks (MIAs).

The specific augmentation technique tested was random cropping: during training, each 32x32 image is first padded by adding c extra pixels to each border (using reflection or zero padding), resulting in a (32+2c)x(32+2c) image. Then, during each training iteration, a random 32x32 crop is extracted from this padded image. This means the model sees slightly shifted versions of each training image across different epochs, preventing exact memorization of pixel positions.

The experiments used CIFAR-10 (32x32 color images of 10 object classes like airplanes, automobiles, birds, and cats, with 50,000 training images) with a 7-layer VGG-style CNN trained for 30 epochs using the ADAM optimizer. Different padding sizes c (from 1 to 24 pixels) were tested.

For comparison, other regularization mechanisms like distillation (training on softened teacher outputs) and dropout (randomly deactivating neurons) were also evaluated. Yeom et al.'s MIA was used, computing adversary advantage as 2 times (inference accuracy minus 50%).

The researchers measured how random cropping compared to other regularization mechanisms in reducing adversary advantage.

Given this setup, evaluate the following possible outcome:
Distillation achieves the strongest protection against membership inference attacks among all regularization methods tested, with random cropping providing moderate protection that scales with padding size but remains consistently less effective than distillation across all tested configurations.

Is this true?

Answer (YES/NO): NO